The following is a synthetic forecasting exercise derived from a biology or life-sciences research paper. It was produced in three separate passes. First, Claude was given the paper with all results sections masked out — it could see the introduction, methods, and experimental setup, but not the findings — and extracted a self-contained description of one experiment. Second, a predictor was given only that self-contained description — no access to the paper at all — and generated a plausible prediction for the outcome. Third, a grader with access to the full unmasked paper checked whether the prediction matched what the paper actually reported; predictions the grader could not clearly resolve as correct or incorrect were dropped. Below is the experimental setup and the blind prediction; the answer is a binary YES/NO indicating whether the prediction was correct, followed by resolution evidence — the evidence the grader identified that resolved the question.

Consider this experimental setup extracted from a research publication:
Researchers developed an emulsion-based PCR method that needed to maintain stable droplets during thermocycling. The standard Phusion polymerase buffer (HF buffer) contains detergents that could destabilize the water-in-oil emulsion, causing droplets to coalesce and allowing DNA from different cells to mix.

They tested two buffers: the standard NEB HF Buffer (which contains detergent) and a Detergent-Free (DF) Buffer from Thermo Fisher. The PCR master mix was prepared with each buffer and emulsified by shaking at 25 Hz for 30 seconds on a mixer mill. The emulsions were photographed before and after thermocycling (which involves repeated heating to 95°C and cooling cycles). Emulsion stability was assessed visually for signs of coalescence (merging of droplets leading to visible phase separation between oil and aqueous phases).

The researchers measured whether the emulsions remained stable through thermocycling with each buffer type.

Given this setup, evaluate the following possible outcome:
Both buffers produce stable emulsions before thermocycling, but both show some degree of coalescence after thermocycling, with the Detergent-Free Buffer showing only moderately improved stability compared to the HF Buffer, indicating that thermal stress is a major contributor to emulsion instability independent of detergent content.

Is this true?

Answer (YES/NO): NO